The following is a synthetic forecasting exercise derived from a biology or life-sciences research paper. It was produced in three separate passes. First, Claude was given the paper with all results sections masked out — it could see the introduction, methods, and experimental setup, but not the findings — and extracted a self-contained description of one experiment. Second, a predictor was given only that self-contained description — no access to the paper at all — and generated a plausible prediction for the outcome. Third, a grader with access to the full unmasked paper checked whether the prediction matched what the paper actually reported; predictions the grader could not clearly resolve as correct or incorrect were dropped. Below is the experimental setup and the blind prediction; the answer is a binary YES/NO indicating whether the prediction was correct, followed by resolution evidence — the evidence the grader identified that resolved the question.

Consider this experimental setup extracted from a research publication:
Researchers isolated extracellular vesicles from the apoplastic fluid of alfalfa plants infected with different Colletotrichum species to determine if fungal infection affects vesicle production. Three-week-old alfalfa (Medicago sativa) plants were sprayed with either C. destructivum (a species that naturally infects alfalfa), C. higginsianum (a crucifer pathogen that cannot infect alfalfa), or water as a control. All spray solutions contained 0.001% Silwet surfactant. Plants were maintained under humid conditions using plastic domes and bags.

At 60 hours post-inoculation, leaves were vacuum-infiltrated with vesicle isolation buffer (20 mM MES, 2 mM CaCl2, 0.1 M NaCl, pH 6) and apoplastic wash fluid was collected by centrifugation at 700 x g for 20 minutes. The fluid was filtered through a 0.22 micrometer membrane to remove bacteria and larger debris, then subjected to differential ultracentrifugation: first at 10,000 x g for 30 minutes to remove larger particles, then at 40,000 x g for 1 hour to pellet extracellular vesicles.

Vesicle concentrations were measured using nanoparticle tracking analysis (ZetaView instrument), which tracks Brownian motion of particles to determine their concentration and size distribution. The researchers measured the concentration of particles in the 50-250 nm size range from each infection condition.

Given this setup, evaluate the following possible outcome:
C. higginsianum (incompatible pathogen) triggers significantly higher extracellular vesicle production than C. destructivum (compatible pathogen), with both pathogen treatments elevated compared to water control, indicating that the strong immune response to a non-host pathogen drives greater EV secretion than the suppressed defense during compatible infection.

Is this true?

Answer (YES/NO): YES